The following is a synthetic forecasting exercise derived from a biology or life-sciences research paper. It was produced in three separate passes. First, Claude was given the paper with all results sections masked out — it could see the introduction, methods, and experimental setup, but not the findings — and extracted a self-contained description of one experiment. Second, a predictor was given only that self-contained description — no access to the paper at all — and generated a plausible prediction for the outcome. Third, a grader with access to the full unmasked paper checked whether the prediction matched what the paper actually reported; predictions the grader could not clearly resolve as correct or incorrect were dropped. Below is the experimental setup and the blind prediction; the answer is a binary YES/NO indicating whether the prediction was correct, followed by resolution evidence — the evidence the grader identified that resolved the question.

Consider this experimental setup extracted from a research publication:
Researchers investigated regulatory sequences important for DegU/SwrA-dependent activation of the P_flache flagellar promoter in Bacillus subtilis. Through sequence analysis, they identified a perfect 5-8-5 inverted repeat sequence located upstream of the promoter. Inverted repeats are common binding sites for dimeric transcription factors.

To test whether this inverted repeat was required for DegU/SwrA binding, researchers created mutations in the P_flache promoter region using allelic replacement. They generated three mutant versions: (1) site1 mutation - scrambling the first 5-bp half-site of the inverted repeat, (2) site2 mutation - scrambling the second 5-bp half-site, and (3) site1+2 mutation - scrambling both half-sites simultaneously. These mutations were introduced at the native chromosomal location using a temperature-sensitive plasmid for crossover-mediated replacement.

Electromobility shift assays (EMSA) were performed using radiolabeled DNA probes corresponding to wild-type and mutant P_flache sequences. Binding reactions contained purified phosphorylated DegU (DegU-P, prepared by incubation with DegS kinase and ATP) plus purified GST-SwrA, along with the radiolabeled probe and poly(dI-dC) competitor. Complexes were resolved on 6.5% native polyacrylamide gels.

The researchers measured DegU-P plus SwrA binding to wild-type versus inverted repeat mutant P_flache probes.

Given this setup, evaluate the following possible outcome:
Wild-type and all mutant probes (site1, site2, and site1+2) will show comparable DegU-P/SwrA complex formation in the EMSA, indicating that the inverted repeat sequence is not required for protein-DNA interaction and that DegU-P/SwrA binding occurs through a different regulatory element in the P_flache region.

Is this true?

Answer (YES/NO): NO